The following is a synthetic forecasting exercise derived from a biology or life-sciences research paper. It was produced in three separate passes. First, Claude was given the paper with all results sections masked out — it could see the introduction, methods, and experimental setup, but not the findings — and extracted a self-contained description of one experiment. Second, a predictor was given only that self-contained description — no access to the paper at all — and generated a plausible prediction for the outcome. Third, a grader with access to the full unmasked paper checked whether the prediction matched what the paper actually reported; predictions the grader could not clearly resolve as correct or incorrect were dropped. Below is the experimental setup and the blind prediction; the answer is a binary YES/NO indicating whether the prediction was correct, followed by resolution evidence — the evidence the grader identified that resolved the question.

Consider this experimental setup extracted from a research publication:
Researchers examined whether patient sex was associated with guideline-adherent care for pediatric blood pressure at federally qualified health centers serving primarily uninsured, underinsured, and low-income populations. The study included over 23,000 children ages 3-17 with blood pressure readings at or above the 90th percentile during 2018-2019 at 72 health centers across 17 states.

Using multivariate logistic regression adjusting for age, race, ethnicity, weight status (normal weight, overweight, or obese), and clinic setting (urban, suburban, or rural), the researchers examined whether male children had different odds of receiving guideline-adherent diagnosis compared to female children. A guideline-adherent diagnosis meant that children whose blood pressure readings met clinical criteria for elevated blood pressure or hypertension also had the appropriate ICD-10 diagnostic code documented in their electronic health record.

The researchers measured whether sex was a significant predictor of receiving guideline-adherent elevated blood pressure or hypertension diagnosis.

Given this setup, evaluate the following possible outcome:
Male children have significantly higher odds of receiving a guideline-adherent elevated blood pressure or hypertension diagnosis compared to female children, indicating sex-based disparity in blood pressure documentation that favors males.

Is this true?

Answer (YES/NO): NO